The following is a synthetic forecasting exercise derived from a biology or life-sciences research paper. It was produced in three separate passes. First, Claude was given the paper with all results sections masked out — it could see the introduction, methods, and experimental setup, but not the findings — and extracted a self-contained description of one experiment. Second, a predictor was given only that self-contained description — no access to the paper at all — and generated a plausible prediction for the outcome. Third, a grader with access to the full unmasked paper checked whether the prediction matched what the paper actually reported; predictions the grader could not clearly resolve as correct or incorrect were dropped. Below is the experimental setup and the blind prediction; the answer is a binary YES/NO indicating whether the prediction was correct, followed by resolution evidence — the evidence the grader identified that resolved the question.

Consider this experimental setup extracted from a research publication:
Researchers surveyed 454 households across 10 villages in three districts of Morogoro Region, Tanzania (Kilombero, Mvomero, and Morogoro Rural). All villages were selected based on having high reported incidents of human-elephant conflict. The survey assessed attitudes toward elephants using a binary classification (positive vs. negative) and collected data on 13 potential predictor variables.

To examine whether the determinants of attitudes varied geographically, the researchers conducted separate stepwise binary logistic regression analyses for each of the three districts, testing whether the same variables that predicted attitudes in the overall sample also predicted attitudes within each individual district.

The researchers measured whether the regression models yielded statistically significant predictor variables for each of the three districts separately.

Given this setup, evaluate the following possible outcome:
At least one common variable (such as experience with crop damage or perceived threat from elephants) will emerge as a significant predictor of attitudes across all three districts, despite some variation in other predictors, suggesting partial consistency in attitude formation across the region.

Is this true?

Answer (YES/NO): NO